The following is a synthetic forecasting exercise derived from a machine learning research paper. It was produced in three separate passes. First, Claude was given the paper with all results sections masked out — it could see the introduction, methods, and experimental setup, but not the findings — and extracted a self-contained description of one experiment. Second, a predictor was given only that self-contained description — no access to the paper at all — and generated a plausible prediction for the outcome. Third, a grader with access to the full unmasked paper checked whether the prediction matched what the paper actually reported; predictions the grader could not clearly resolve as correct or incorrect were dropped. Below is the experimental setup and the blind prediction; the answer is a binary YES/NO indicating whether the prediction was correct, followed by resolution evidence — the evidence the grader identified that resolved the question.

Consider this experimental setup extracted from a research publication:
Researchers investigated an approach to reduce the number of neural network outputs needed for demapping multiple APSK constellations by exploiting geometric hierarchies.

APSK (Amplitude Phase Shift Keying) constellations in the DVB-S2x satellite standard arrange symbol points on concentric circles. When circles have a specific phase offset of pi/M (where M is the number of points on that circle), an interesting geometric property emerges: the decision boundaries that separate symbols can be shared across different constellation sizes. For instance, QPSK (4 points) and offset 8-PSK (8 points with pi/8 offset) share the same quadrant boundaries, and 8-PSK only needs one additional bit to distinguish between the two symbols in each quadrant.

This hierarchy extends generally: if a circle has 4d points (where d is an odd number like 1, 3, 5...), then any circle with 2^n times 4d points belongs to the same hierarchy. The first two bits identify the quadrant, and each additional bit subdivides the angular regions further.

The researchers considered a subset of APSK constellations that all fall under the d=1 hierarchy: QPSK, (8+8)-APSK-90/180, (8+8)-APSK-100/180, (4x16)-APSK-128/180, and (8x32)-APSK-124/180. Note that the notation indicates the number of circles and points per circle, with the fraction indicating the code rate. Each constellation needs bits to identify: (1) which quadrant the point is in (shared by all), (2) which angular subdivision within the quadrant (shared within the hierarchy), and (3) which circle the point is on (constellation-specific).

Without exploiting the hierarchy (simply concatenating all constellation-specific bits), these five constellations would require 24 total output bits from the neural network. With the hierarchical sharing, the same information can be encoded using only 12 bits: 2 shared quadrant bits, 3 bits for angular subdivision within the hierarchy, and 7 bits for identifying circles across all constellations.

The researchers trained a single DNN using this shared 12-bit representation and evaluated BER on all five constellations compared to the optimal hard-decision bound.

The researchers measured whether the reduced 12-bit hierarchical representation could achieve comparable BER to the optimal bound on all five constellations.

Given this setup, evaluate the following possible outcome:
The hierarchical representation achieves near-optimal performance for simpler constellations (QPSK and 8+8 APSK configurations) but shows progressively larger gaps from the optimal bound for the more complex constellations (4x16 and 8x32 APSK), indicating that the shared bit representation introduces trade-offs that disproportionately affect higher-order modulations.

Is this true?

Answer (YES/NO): NO